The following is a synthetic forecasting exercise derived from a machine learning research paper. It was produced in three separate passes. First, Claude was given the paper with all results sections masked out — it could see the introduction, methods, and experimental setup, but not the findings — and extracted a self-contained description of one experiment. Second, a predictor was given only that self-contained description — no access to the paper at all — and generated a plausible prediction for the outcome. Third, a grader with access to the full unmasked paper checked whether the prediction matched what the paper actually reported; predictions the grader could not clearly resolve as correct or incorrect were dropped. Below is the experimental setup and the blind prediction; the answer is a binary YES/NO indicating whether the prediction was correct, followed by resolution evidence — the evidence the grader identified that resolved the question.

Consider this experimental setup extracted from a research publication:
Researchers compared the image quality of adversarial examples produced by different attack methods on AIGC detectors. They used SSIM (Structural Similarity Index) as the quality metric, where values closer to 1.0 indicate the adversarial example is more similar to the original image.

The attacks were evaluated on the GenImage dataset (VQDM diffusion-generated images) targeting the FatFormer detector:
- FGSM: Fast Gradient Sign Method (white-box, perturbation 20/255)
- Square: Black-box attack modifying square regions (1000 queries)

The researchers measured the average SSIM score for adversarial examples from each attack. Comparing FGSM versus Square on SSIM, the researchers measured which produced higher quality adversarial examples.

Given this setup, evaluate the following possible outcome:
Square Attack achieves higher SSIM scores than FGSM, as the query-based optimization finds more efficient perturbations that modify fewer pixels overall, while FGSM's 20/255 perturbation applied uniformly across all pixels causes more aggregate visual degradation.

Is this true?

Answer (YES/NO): NO